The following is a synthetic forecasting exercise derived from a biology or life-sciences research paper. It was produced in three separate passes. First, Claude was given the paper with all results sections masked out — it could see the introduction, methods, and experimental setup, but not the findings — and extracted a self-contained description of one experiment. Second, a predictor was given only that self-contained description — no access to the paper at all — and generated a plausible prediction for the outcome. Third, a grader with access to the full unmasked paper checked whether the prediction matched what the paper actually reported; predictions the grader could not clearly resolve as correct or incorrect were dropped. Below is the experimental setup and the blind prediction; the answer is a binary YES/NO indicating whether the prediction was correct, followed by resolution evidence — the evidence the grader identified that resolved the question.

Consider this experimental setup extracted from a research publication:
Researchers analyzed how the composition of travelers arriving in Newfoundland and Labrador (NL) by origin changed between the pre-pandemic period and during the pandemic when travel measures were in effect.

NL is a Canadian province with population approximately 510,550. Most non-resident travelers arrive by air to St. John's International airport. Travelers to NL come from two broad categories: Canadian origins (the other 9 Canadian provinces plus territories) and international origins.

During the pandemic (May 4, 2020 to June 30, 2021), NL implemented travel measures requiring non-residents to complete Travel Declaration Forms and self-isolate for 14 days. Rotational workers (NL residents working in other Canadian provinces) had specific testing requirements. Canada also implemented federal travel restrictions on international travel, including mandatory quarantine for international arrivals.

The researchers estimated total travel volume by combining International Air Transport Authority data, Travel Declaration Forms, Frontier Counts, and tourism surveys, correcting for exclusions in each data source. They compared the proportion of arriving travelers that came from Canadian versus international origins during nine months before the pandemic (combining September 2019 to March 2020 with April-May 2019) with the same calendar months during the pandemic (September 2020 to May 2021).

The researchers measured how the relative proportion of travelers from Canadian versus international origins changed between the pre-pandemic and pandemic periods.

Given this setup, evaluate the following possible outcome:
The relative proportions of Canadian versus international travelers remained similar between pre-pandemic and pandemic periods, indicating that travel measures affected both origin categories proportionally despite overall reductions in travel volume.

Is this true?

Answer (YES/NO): YES